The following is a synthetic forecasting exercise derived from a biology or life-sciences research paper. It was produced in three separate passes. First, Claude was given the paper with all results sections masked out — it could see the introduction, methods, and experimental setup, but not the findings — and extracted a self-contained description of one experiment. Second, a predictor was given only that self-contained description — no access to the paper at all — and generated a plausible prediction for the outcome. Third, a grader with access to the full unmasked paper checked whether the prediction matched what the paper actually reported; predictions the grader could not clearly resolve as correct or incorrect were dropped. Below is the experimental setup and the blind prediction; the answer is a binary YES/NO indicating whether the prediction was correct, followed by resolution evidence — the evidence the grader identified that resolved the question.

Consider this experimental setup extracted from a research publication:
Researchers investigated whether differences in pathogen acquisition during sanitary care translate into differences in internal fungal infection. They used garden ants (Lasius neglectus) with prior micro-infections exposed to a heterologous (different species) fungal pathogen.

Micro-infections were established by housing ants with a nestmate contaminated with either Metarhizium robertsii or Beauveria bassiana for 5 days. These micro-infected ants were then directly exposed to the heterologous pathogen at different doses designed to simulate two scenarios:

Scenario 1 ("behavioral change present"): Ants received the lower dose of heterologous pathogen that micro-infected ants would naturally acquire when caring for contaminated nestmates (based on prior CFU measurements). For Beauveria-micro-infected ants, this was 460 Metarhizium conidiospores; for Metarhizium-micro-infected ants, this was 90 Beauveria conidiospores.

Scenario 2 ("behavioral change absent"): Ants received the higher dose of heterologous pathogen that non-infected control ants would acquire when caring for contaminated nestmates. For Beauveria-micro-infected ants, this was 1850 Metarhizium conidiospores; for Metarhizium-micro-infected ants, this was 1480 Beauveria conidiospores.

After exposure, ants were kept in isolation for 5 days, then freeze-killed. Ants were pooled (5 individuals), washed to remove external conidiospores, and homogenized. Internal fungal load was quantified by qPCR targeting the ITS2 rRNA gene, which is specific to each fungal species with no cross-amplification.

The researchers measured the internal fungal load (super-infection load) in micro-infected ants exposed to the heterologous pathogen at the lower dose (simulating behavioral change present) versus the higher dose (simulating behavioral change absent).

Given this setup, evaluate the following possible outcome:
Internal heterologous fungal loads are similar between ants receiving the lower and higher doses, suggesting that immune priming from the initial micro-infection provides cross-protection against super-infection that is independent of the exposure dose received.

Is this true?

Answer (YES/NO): NO